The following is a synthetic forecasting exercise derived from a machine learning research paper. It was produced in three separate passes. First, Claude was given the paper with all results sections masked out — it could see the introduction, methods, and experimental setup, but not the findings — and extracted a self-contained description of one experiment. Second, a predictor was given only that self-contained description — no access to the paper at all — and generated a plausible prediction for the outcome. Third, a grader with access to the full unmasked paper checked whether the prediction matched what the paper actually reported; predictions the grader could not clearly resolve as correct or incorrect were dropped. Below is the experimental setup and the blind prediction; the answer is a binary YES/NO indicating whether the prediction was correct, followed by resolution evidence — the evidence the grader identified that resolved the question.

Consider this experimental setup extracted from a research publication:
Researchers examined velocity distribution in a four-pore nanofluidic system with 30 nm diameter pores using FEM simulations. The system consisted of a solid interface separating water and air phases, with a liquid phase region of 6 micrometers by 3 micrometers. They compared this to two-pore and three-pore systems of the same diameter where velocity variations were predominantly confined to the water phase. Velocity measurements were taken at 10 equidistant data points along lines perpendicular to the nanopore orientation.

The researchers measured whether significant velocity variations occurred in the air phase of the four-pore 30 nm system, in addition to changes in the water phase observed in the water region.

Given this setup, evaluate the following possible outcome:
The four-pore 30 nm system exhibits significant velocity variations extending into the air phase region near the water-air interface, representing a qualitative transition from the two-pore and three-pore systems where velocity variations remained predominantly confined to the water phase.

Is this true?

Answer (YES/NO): YES